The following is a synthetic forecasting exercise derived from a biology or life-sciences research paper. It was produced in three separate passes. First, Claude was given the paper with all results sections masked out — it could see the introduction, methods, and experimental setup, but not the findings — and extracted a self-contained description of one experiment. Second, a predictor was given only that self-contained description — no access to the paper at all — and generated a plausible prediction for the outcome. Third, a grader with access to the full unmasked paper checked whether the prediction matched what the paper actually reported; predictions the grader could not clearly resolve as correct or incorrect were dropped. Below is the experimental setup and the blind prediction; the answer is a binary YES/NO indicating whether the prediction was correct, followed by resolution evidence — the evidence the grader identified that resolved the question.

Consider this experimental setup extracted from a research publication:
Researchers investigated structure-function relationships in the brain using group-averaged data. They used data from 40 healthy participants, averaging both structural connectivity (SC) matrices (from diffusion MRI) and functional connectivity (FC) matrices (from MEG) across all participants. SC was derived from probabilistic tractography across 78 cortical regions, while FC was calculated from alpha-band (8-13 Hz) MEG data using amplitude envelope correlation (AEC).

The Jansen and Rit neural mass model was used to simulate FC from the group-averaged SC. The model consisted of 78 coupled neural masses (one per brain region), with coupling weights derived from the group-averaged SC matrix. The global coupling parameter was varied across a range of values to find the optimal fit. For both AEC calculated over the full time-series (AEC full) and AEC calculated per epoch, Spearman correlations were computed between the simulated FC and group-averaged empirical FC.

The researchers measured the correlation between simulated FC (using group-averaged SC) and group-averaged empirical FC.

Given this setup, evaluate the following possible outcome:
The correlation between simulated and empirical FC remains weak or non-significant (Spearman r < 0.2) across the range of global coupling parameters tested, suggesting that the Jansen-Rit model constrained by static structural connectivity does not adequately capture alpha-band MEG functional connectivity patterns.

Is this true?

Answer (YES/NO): NO